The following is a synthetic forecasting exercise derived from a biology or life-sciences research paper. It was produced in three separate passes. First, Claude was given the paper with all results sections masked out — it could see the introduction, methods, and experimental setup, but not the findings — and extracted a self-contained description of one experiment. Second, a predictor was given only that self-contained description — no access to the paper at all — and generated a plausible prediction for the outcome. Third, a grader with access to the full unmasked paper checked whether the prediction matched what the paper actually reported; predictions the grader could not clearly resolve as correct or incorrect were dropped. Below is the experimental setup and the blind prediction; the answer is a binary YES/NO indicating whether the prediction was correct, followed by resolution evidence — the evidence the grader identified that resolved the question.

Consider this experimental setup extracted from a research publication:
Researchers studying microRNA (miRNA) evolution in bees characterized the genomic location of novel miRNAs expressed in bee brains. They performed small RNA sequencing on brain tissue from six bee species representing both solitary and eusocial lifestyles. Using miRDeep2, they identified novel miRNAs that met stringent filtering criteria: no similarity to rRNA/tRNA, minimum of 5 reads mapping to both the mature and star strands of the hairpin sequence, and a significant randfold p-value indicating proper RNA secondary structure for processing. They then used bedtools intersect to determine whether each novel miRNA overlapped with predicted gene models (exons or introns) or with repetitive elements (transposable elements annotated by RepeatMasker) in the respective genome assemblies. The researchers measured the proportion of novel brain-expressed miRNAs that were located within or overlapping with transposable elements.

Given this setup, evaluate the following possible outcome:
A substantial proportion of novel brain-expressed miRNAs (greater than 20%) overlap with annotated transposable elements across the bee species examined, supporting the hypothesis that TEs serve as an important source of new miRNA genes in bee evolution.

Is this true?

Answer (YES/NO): NO